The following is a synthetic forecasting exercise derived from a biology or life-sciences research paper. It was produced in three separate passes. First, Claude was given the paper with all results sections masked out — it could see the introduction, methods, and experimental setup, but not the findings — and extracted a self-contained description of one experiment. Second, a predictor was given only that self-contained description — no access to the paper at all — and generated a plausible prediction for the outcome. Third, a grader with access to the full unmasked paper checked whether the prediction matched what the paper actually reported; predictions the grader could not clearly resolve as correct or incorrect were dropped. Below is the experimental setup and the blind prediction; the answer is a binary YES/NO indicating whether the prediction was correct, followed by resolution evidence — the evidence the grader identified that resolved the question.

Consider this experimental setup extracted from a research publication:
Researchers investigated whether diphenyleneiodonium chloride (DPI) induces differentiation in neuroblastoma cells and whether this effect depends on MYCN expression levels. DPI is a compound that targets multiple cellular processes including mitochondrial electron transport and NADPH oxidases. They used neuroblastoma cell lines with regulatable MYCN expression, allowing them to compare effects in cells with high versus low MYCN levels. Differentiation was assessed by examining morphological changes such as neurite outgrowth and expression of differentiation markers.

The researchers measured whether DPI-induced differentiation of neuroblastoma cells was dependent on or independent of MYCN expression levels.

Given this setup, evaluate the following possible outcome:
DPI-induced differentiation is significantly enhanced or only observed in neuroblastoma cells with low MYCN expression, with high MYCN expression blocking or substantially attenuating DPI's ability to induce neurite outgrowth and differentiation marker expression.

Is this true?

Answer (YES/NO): NO